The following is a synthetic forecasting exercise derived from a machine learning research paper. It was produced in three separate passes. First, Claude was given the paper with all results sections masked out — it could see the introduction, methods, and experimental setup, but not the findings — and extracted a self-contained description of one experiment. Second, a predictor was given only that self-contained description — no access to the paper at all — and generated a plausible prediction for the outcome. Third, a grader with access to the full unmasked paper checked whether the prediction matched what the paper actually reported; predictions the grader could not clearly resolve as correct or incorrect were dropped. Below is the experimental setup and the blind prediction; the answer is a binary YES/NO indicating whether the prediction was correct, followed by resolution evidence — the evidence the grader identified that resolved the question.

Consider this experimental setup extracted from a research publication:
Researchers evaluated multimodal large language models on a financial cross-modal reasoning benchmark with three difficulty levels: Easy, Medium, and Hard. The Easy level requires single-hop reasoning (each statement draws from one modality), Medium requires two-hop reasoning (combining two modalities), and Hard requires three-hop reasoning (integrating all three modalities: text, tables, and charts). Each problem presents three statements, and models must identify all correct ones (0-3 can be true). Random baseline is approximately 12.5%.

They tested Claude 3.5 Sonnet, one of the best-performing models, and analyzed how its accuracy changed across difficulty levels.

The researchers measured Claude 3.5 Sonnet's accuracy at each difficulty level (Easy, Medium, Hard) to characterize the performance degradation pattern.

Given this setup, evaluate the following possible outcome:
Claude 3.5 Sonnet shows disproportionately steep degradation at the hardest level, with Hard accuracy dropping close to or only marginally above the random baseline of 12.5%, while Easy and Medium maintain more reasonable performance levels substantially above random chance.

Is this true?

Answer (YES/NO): NO